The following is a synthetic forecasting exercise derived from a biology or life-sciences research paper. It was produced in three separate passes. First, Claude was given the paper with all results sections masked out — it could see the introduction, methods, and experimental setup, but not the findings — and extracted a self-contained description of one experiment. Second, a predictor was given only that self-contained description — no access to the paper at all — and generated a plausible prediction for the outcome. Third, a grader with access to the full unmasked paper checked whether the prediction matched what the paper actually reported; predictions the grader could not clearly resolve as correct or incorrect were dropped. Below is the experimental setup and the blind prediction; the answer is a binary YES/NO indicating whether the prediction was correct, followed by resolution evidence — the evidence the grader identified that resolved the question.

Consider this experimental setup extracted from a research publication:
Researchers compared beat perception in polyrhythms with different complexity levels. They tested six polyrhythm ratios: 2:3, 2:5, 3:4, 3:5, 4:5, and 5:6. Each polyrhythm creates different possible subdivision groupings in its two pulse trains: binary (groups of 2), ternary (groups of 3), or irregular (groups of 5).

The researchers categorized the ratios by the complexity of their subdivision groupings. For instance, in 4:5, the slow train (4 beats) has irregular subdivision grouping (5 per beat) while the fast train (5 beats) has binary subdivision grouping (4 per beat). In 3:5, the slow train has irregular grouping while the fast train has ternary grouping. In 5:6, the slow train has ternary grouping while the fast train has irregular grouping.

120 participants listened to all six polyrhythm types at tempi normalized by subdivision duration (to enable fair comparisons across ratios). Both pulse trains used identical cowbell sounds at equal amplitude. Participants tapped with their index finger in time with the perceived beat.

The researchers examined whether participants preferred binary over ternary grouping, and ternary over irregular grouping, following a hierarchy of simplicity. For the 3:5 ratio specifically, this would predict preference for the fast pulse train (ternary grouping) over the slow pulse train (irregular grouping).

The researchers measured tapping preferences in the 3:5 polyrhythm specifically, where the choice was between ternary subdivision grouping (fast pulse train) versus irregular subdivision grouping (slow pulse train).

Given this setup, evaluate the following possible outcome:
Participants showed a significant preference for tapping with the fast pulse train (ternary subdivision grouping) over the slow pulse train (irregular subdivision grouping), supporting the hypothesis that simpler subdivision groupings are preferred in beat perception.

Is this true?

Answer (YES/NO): YES